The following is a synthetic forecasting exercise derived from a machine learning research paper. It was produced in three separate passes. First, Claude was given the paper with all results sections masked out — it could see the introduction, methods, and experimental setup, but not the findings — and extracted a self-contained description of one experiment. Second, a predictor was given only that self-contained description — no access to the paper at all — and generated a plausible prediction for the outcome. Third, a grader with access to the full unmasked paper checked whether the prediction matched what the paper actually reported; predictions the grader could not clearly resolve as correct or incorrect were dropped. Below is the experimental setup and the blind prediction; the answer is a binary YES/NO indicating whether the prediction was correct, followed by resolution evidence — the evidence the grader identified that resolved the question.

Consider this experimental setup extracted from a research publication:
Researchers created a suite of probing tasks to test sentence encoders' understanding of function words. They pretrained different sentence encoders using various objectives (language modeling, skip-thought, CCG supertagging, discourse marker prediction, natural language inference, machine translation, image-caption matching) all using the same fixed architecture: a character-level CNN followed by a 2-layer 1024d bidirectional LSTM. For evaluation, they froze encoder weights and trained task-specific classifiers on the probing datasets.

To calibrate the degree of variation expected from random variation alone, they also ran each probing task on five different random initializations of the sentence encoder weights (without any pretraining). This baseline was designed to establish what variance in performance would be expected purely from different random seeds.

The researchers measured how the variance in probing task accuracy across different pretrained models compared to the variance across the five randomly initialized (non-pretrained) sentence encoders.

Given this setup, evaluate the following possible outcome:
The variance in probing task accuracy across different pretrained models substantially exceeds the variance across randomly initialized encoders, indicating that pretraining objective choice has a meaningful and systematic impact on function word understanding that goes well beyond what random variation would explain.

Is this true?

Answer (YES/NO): YES